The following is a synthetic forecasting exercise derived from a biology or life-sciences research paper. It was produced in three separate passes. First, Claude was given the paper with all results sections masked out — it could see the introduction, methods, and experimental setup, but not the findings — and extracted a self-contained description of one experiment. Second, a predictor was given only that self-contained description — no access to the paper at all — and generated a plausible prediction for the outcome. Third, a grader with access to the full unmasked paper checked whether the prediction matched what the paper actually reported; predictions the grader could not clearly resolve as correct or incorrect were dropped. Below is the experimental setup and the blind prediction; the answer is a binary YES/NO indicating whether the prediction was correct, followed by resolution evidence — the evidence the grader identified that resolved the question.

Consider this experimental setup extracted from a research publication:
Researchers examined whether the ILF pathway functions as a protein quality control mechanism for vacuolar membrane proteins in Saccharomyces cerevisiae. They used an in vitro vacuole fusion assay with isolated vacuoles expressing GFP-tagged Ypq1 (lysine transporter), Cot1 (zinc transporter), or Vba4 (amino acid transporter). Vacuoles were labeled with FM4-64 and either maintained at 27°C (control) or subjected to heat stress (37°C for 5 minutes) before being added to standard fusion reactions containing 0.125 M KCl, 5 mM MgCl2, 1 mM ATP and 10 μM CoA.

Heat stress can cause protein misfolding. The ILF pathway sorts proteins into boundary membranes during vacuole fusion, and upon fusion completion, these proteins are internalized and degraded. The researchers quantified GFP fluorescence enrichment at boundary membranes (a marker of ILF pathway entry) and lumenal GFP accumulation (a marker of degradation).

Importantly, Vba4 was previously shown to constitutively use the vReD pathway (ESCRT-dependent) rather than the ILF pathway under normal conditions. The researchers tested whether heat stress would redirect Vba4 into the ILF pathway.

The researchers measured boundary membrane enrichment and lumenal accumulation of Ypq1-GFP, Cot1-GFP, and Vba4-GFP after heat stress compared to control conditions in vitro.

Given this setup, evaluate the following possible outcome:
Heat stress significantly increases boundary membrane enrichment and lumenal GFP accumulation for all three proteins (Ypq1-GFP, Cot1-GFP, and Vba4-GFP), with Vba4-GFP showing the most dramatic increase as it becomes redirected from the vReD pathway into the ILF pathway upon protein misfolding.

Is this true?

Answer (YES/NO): NO